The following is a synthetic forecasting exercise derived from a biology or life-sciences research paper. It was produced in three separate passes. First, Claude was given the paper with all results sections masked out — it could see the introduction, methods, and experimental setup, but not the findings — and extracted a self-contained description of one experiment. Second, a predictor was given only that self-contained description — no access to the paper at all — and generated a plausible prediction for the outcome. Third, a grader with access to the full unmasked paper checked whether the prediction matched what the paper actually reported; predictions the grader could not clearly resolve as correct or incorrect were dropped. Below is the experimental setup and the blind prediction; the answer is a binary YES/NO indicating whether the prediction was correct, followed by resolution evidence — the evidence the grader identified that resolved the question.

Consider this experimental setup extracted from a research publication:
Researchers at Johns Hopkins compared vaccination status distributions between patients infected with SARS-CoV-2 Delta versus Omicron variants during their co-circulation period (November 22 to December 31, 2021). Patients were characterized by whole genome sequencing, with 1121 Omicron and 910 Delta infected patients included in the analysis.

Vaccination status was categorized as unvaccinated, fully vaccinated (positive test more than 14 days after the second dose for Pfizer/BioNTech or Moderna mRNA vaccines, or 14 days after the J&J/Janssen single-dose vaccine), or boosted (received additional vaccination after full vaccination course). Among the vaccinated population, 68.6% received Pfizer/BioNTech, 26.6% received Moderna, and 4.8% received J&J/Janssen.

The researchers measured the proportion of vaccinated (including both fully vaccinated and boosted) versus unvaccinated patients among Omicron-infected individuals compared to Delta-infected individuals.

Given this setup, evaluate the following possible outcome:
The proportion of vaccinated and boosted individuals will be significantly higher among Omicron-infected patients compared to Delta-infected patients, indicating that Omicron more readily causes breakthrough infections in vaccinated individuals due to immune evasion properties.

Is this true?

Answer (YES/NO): YES